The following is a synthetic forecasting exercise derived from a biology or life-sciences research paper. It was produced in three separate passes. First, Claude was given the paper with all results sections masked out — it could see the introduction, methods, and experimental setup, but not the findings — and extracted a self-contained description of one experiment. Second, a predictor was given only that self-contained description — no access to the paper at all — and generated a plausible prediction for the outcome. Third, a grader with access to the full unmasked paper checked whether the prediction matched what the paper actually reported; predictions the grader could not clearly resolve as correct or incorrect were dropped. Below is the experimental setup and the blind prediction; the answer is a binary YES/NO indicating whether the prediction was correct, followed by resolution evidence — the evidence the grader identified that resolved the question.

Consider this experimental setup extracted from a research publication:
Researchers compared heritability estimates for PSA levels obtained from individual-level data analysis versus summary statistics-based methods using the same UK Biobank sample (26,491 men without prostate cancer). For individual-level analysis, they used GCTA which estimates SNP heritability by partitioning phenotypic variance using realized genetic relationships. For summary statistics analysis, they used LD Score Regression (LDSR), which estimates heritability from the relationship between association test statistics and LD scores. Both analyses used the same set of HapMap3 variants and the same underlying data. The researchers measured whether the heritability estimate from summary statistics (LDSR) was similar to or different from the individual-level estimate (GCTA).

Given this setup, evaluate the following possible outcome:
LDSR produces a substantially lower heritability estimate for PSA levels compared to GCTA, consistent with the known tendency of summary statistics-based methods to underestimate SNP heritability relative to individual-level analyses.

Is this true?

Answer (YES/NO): YES